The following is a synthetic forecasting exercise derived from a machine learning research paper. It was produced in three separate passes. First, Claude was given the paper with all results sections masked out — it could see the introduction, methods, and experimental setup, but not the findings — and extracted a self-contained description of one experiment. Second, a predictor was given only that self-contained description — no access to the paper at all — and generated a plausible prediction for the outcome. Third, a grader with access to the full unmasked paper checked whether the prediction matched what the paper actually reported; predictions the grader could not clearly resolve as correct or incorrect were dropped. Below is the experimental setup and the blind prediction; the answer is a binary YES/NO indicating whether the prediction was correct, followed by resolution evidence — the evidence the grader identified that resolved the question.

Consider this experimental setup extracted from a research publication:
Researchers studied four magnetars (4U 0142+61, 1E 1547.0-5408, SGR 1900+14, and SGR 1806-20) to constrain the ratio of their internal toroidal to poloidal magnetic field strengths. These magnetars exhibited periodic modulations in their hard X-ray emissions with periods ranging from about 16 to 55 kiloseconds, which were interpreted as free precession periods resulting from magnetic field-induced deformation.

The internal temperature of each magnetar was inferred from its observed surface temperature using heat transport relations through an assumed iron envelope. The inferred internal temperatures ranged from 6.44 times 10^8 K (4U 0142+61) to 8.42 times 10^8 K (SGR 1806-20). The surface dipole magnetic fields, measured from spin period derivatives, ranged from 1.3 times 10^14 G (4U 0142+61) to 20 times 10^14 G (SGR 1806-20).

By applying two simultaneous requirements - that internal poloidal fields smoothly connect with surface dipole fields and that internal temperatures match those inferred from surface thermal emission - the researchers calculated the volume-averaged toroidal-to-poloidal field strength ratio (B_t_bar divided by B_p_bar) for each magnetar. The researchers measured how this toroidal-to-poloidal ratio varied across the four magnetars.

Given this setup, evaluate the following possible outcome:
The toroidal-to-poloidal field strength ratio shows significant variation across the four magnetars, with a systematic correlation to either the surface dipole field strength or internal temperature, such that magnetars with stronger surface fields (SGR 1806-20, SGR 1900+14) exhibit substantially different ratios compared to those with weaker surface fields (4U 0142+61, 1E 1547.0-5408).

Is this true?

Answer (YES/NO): YES